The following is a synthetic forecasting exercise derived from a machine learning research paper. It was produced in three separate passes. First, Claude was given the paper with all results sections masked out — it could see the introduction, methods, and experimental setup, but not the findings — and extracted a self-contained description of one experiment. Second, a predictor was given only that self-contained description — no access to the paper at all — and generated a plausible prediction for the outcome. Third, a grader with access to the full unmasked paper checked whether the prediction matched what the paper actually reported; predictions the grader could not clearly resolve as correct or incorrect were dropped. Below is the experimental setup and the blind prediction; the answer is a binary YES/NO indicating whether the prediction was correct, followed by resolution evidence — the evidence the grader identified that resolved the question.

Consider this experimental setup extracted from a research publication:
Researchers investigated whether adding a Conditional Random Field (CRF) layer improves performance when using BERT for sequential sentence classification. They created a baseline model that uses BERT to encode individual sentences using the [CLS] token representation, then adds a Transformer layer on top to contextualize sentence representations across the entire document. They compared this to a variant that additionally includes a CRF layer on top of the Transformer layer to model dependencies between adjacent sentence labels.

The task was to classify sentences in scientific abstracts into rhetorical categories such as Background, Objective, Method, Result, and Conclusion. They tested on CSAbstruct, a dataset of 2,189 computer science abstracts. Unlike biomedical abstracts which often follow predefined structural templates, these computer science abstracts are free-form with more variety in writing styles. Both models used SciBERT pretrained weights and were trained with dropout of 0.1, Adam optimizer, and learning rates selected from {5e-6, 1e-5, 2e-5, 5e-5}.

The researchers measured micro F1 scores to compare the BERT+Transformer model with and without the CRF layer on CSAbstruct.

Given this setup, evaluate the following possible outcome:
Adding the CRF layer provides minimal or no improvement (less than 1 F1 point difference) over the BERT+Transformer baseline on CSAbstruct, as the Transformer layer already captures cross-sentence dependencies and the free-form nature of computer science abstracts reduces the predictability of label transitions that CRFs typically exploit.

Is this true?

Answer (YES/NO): YES